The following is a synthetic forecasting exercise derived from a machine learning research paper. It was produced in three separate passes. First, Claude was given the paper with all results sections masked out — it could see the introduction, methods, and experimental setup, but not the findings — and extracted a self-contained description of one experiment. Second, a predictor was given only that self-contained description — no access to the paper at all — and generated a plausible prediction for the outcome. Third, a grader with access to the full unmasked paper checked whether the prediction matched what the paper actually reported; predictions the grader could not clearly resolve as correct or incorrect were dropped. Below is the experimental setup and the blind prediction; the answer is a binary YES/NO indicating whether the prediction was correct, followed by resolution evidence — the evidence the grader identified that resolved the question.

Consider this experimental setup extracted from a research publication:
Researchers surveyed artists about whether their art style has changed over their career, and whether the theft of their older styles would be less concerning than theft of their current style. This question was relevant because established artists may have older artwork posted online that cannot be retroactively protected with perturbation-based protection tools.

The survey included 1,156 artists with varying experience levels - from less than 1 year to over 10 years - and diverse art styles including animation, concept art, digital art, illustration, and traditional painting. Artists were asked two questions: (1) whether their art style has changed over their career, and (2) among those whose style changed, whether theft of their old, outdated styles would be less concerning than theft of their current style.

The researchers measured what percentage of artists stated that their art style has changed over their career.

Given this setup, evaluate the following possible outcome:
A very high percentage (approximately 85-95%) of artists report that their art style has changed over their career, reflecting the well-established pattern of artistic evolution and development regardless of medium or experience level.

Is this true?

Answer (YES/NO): NO